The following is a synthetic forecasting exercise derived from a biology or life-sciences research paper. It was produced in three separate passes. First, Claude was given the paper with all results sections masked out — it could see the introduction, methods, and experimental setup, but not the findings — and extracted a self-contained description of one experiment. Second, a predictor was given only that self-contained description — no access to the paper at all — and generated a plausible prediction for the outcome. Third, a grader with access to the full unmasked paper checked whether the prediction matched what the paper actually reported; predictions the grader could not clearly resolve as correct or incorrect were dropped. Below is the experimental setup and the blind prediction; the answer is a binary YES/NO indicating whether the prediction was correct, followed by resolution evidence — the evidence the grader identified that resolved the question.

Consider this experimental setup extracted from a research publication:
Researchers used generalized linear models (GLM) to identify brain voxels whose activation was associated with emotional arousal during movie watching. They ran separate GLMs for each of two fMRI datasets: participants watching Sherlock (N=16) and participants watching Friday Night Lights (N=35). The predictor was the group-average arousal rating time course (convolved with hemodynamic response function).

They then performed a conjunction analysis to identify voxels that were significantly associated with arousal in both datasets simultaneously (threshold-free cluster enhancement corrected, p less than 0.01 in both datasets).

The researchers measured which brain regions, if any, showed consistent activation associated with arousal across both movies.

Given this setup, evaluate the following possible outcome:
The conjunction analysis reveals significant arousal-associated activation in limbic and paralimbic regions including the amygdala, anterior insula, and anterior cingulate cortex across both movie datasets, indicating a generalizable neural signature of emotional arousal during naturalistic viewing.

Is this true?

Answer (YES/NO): NO